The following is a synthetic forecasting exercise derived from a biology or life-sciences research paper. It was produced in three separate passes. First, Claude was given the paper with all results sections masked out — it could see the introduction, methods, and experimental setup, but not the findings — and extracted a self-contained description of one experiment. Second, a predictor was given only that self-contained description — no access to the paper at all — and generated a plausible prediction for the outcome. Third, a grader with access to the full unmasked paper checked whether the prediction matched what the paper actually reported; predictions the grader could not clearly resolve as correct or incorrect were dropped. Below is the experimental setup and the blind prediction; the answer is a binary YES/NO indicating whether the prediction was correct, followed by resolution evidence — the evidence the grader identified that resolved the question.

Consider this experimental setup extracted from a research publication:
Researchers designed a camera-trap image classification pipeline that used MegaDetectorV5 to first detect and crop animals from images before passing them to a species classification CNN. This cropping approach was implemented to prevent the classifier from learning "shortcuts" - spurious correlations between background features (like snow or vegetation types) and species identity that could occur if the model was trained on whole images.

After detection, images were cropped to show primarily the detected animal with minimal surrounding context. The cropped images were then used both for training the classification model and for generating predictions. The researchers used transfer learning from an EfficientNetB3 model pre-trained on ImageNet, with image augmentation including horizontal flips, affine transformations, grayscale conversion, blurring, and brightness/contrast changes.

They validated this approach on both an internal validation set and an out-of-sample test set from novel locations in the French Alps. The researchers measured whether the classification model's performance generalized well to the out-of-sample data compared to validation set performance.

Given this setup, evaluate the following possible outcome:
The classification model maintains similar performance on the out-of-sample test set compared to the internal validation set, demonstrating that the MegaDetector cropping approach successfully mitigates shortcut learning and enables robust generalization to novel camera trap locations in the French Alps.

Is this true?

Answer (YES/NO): YES